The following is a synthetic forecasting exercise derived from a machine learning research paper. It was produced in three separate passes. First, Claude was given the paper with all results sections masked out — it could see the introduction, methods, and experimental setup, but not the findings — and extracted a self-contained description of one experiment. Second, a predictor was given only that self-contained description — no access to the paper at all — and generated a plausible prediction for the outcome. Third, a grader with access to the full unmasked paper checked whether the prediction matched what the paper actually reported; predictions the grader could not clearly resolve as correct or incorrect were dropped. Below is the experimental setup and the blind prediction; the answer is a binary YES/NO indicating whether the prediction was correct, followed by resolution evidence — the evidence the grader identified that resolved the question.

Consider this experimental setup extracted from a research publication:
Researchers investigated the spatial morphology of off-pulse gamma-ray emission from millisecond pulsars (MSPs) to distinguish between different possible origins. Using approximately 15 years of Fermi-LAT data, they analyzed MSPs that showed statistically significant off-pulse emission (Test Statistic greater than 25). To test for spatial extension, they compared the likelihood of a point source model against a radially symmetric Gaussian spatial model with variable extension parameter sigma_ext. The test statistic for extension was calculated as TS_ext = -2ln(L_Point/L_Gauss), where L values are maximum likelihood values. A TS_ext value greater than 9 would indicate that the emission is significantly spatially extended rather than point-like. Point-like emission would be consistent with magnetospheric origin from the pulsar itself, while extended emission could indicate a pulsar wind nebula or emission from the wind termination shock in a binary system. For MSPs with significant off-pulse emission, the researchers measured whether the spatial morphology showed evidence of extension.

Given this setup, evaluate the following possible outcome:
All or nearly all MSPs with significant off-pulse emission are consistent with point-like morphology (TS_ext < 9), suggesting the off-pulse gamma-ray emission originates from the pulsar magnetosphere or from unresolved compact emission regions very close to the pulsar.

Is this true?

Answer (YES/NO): YES